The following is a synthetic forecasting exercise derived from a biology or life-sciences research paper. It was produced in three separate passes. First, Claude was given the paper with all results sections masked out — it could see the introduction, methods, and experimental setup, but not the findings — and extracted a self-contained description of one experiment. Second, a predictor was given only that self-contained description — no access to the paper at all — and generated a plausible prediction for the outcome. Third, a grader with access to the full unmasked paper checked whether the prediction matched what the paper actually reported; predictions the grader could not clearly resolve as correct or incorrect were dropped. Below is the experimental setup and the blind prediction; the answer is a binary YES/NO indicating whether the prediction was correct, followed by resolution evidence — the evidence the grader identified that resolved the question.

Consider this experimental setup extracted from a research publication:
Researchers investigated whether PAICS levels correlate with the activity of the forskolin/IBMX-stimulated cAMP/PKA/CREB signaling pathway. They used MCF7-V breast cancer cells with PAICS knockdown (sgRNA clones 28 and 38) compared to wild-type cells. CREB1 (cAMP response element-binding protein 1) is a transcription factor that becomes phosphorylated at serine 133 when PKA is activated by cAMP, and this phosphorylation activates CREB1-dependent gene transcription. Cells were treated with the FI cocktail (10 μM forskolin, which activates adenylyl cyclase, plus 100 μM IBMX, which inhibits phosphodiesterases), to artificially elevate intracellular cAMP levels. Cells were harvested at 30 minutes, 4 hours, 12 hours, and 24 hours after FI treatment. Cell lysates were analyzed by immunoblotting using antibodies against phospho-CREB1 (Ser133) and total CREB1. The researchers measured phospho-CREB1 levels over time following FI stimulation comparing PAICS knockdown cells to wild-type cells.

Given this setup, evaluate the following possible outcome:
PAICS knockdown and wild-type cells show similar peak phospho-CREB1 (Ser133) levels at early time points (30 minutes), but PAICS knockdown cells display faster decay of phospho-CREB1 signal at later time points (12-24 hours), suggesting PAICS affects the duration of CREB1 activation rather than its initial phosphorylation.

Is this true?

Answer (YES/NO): NO